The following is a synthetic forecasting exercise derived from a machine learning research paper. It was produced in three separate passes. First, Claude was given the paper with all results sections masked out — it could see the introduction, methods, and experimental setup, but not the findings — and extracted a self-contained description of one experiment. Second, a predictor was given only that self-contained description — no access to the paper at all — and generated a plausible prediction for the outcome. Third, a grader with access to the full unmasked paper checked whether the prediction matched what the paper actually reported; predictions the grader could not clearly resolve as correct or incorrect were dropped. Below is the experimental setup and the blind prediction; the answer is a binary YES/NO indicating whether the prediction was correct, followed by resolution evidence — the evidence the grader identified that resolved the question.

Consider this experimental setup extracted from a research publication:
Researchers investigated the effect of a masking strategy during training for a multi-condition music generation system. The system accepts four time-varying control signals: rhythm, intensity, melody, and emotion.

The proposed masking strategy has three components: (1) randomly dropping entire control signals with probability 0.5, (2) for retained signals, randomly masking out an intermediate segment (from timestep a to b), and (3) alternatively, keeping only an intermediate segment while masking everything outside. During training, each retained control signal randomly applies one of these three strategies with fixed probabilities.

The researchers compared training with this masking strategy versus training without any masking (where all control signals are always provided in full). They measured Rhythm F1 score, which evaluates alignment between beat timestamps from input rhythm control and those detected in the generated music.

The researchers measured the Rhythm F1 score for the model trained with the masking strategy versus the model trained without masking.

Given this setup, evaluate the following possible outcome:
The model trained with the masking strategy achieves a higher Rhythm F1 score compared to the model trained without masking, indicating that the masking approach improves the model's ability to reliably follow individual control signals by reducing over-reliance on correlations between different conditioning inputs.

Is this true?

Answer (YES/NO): YES